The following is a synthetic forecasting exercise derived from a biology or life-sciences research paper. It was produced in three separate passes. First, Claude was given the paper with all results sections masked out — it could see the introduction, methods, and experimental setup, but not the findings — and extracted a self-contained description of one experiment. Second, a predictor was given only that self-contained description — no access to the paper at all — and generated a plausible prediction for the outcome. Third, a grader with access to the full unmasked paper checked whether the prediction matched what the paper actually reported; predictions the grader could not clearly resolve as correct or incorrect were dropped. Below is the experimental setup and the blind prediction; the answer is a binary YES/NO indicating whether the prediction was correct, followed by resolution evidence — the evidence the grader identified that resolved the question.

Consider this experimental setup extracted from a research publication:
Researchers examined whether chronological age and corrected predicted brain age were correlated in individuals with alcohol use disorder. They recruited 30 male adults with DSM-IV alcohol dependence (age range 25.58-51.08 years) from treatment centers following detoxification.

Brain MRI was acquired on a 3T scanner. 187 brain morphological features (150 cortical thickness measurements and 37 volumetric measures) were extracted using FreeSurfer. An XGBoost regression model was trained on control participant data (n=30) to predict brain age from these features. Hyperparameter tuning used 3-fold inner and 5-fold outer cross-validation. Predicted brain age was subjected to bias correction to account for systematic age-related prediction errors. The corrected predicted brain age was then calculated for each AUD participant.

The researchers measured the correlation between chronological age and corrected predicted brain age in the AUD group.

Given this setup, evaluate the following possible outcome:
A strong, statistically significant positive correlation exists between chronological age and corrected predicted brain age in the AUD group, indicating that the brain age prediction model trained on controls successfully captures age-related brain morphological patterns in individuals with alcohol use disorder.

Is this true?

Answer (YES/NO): YES